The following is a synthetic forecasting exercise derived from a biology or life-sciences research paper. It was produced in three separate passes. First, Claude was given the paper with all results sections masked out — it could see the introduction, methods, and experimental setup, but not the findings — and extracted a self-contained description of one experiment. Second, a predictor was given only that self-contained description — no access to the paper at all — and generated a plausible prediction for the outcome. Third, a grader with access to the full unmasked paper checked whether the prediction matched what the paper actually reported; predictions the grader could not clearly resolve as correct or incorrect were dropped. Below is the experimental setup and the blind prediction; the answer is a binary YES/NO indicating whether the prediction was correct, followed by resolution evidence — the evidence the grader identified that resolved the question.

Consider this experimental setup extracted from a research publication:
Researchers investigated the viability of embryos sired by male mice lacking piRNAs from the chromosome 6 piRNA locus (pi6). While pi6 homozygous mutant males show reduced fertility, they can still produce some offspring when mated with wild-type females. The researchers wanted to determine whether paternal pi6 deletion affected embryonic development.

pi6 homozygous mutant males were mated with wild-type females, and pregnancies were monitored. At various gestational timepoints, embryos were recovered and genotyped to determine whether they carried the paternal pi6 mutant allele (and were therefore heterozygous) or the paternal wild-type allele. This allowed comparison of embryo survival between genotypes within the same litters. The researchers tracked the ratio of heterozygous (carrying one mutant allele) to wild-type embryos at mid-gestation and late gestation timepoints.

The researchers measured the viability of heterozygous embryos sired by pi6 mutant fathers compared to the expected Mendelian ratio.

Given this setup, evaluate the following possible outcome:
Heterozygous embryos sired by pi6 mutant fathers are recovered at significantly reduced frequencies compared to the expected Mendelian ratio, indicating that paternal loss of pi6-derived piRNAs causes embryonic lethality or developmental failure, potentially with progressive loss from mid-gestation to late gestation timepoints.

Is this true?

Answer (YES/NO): YES